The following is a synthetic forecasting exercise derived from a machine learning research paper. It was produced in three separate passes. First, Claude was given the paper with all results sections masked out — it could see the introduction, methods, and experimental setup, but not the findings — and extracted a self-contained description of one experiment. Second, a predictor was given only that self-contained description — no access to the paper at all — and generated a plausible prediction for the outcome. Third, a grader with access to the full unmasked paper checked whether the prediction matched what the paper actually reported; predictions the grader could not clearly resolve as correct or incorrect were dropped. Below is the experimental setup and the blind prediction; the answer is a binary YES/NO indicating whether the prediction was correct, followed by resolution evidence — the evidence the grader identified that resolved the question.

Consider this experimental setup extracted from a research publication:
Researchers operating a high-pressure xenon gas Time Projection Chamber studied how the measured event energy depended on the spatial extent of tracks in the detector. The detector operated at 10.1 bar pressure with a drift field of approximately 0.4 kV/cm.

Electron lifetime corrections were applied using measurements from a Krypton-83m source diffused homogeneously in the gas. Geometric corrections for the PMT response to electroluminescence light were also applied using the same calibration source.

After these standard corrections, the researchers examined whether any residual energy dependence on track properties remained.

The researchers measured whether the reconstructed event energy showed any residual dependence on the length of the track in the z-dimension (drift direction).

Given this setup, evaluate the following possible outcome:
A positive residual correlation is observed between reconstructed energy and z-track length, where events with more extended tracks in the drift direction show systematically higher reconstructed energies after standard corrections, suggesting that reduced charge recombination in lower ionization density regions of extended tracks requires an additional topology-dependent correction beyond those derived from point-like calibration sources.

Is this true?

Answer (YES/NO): NO